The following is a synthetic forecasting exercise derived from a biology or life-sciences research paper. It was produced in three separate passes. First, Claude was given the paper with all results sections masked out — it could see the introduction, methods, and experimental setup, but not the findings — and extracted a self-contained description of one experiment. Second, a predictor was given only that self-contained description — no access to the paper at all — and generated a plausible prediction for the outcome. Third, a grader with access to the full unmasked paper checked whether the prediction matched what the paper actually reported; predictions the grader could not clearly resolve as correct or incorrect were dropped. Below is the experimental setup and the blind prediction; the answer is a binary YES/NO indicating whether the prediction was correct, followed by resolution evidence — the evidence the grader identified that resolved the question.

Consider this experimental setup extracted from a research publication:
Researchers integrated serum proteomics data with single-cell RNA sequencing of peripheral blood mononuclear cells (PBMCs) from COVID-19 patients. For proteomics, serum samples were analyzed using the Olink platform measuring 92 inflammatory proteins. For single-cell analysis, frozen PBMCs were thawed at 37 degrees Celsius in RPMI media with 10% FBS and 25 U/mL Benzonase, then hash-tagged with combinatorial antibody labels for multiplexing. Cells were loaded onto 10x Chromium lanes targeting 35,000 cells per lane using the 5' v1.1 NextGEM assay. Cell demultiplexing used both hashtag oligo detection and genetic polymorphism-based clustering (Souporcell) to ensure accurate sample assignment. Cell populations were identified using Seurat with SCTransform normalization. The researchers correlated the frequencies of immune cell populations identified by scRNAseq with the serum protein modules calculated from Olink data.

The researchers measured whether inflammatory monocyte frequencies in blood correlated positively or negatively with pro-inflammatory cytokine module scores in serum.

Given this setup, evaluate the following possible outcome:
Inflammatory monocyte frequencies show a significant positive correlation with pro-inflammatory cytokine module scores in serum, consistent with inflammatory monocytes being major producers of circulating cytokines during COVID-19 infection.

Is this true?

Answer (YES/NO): YES